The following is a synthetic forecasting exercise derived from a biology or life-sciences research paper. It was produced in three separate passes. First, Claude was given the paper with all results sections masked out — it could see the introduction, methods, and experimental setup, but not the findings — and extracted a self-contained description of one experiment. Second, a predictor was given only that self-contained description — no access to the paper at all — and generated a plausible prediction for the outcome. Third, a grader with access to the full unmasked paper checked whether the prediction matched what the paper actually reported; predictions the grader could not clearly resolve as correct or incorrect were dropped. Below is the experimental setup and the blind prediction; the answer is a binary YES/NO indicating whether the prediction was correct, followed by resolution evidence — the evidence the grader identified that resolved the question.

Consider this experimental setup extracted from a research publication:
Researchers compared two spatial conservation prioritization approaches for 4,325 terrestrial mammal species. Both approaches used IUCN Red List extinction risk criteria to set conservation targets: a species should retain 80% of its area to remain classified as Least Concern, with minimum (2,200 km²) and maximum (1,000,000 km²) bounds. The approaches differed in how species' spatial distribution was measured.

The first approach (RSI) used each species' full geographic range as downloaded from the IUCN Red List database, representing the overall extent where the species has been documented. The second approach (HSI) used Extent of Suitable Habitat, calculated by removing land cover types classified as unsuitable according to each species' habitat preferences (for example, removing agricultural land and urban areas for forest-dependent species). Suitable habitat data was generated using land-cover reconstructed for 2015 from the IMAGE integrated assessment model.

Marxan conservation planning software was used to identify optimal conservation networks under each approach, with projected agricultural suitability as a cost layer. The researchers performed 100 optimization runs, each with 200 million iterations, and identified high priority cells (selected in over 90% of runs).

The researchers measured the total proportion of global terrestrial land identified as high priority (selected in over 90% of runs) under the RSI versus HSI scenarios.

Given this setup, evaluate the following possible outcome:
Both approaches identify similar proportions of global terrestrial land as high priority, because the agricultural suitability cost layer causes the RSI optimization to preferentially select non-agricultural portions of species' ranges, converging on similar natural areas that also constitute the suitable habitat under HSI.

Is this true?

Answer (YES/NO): NO